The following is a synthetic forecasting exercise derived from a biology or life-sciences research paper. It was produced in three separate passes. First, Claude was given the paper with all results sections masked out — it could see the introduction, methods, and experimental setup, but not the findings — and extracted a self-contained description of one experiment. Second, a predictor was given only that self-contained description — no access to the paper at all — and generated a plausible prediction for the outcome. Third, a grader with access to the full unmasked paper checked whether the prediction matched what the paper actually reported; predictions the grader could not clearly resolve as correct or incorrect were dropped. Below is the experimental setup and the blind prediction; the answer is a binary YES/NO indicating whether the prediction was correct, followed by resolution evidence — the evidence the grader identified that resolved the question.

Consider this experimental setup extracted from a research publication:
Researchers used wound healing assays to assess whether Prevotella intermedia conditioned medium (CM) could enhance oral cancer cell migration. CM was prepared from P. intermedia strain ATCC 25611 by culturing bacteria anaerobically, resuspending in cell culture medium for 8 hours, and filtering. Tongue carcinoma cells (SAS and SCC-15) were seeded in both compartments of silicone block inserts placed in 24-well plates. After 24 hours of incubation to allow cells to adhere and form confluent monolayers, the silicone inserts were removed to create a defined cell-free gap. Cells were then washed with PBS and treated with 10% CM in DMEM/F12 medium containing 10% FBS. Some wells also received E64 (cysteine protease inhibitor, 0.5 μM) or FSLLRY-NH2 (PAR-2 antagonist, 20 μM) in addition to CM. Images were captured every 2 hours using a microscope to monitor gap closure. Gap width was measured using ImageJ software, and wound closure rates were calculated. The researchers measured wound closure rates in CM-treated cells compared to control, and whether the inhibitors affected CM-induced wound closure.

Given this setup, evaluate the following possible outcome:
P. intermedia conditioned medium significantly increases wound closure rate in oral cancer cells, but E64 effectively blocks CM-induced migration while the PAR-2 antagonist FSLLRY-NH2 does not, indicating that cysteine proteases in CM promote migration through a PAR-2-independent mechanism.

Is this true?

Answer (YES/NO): NO